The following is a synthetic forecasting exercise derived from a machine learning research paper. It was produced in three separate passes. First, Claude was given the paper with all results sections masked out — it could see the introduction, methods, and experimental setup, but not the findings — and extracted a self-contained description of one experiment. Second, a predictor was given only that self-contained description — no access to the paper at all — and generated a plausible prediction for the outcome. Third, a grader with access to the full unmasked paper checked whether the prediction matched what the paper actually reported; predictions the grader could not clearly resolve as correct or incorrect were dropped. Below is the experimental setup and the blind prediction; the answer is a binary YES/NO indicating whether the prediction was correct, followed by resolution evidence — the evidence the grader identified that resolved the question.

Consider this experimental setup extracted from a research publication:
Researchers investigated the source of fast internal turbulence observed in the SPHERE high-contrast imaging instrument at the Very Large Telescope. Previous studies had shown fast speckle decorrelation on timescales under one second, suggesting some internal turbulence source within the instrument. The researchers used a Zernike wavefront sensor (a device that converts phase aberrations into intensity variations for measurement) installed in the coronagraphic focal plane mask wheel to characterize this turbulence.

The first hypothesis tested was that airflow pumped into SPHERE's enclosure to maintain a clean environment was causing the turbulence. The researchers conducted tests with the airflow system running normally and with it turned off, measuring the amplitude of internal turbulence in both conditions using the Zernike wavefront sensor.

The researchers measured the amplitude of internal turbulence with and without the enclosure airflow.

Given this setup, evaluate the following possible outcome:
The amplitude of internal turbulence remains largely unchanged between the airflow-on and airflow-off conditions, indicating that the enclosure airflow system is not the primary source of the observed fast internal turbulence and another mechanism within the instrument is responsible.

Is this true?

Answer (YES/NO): YES